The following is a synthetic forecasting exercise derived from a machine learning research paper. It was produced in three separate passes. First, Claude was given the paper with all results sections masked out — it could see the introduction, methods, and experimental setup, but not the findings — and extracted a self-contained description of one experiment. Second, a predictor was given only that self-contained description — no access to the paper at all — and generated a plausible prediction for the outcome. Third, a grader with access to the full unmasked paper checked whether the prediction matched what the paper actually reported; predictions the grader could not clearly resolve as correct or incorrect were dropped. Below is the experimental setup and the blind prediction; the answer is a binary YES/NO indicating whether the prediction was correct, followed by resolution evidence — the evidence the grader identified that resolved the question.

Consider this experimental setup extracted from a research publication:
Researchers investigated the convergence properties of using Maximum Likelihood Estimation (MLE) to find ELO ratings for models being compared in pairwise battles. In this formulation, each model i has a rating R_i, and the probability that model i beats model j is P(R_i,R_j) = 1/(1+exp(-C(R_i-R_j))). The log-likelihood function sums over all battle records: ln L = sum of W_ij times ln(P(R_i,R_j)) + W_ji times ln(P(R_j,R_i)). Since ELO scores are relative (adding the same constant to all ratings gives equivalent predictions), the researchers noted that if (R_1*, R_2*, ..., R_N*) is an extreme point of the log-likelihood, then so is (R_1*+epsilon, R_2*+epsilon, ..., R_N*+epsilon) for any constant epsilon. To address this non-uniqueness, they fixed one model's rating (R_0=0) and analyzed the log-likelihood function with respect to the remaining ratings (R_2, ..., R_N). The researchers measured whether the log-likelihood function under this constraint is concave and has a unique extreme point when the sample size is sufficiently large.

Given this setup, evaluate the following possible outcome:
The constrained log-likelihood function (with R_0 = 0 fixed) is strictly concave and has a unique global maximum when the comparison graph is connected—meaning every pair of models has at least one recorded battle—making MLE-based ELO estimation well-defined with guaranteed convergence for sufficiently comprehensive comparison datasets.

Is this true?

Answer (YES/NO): NO